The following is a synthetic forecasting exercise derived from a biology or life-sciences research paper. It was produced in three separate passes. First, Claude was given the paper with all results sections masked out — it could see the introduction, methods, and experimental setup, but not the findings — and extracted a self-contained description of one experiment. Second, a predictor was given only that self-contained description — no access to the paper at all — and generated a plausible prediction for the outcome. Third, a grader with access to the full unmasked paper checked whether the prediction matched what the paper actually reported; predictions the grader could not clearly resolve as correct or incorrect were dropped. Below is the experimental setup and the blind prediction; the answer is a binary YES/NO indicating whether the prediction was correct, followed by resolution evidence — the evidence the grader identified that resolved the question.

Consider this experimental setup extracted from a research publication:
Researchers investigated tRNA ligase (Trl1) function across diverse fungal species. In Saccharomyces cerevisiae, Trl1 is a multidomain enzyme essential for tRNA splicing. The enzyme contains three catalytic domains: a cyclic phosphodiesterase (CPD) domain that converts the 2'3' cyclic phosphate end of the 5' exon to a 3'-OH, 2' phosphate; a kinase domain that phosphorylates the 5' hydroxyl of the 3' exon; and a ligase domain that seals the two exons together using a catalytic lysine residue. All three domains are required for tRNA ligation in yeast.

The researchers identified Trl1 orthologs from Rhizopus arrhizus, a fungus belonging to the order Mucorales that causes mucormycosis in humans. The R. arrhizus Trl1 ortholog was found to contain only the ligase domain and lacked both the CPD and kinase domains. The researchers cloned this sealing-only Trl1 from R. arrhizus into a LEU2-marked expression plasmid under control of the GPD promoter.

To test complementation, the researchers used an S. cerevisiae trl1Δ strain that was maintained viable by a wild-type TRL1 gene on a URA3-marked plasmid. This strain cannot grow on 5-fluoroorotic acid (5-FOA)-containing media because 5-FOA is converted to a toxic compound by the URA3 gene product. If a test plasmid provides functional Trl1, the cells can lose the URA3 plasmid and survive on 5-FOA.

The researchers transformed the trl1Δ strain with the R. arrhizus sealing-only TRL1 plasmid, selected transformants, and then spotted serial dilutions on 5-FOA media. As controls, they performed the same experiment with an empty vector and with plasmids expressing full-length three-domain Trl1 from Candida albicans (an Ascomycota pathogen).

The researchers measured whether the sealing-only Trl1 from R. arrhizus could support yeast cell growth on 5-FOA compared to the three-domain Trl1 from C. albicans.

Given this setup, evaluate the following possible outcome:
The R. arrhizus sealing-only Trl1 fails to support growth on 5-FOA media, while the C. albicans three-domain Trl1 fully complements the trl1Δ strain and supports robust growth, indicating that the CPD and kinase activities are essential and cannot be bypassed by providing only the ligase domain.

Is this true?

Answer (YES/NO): YES